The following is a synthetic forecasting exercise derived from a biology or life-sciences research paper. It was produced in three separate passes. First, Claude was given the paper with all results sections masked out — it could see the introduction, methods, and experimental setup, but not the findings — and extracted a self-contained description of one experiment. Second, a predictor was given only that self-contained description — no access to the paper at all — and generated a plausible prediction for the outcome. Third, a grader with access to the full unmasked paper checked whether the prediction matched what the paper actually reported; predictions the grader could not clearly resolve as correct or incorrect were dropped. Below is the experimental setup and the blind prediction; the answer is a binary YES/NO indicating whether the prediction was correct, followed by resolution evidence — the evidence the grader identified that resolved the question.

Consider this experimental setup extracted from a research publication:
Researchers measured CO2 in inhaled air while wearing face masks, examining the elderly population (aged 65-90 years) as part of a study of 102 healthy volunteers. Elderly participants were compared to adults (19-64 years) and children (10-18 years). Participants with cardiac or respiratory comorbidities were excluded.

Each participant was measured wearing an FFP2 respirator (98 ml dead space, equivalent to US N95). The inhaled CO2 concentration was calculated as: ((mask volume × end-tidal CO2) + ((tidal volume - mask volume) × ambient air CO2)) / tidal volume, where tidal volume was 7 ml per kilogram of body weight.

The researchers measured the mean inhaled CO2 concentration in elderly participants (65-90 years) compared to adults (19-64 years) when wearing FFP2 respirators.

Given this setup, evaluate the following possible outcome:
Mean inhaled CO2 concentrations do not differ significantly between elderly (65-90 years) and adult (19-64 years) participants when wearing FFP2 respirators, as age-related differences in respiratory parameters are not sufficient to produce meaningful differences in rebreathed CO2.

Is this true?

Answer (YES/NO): YES